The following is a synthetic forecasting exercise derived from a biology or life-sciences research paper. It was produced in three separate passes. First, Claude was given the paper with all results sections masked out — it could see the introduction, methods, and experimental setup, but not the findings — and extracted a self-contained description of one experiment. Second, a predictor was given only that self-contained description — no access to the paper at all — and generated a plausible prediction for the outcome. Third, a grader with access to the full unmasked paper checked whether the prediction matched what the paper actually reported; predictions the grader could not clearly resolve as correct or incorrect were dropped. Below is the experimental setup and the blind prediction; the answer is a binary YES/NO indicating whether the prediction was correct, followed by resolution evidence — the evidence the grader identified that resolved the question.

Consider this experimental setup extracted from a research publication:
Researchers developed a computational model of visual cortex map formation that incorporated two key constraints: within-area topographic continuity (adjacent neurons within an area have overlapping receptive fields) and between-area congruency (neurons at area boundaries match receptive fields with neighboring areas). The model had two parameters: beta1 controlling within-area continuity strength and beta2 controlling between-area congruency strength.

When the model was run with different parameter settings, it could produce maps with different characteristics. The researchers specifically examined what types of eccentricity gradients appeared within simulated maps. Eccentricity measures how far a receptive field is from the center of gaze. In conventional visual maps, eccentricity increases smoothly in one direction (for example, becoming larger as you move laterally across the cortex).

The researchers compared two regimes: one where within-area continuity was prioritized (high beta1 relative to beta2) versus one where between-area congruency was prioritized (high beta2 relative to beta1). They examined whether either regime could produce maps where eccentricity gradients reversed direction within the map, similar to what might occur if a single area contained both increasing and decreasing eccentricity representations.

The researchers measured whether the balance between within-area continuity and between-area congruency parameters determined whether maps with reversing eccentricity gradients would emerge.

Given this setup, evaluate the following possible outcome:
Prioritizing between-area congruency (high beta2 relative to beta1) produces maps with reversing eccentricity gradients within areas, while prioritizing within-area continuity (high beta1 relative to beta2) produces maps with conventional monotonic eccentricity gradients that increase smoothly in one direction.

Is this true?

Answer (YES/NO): YES